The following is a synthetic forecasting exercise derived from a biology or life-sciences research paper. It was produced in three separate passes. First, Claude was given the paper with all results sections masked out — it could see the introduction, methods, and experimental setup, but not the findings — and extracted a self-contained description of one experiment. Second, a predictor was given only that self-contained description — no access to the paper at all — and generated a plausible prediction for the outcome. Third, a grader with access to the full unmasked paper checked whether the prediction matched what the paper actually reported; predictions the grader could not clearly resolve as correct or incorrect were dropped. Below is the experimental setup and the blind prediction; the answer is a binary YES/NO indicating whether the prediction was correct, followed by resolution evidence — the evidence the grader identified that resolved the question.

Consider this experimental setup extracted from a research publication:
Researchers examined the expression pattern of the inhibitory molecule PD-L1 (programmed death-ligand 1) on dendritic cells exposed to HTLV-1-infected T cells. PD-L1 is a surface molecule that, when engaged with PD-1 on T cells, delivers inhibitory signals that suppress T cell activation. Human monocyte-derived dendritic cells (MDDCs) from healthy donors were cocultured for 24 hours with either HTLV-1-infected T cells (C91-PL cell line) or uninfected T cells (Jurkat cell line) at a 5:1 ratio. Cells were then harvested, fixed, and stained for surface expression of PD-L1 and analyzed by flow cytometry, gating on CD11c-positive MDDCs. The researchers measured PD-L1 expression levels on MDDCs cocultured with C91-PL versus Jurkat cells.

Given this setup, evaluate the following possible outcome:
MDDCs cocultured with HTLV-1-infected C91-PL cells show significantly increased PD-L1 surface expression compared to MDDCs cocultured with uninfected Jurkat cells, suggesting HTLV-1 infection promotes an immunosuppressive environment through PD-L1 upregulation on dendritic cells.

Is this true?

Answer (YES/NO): NO